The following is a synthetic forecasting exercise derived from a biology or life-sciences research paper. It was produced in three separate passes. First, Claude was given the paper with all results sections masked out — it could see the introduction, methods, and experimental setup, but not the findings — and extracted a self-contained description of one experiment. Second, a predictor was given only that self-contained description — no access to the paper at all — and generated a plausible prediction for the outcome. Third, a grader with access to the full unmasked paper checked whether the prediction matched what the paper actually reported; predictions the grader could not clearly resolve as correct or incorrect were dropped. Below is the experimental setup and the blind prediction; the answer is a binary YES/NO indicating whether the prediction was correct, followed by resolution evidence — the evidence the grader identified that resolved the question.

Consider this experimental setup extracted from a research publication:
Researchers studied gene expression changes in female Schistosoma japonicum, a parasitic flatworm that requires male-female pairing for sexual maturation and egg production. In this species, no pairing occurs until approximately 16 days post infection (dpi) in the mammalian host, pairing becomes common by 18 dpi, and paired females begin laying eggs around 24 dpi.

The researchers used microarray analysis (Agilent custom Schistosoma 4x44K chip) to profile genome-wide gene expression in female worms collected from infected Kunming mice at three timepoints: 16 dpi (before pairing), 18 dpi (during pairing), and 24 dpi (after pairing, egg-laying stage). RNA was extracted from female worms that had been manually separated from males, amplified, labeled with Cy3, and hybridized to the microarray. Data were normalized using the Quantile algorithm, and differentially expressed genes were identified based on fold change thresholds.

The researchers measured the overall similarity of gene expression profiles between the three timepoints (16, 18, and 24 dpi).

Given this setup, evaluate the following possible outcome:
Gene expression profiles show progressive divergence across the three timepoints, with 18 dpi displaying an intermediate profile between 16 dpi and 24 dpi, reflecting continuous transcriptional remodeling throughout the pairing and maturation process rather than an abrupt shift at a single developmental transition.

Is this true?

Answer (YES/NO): NO